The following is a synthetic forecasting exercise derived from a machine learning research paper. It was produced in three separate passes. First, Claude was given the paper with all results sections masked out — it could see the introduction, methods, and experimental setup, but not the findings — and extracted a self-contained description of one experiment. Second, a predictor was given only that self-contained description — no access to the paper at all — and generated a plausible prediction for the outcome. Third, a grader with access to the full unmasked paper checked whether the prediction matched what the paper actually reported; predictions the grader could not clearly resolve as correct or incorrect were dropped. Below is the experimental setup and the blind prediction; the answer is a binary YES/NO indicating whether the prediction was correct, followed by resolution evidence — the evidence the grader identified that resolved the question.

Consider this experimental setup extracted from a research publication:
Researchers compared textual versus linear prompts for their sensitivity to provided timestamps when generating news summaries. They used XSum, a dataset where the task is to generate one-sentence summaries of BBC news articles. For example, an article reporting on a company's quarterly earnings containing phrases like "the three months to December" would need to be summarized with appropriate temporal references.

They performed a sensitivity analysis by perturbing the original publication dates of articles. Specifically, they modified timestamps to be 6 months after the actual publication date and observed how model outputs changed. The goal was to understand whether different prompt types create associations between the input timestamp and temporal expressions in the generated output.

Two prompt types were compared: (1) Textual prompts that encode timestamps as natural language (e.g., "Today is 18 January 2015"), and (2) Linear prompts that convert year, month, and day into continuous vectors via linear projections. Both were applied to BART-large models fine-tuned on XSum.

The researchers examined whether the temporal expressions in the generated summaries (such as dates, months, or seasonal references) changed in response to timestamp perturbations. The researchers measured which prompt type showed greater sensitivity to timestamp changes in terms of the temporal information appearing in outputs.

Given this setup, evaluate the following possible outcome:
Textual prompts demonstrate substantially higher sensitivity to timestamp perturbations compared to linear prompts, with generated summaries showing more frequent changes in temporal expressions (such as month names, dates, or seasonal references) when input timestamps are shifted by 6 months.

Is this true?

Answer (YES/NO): YES